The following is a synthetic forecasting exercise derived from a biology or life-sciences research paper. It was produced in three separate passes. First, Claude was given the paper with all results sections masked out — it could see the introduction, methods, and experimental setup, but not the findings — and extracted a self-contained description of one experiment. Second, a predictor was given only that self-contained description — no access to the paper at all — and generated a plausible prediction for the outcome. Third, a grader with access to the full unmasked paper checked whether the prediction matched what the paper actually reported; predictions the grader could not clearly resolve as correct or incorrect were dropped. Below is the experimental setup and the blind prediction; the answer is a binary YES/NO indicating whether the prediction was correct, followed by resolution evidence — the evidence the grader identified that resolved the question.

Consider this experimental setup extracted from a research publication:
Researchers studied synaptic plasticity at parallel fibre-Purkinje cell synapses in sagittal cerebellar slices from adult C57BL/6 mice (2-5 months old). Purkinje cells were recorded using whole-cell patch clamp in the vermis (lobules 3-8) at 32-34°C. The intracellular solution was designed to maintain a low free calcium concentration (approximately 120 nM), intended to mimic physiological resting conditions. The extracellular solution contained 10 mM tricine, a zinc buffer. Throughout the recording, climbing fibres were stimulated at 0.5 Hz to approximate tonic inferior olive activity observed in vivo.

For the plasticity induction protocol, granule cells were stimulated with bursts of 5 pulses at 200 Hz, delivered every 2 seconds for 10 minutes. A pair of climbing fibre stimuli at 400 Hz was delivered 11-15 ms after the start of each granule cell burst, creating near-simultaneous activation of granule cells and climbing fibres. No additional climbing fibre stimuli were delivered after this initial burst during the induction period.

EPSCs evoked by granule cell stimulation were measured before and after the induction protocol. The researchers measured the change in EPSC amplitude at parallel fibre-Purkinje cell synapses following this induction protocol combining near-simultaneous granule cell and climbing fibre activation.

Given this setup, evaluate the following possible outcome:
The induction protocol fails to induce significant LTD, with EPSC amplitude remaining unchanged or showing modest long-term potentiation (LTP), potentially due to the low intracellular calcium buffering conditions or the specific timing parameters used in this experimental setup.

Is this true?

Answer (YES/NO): YES